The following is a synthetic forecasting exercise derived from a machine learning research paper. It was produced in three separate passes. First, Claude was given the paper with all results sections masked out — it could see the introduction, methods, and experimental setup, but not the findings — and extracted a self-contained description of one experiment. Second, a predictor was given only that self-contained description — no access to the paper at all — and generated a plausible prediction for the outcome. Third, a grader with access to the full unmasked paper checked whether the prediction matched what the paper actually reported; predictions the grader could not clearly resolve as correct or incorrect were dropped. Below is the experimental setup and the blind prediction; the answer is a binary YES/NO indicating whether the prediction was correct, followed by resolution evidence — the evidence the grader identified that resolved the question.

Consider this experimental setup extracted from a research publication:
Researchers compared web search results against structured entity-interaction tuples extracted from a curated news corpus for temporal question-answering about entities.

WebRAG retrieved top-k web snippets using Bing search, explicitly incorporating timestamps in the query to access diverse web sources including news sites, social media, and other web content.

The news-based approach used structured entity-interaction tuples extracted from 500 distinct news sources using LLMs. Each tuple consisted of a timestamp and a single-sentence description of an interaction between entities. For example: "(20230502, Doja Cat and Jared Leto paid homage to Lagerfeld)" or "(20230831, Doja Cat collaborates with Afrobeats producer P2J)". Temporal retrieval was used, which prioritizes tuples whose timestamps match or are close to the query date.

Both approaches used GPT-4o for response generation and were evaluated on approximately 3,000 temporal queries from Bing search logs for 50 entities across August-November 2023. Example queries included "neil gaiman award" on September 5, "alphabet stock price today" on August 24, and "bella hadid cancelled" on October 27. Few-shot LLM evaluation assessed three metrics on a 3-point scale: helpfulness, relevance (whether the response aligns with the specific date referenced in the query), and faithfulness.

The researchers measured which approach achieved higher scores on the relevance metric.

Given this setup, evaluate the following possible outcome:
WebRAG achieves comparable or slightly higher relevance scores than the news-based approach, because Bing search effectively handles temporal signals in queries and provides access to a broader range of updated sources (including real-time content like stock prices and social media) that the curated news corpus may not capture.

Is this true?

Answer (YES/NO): YES